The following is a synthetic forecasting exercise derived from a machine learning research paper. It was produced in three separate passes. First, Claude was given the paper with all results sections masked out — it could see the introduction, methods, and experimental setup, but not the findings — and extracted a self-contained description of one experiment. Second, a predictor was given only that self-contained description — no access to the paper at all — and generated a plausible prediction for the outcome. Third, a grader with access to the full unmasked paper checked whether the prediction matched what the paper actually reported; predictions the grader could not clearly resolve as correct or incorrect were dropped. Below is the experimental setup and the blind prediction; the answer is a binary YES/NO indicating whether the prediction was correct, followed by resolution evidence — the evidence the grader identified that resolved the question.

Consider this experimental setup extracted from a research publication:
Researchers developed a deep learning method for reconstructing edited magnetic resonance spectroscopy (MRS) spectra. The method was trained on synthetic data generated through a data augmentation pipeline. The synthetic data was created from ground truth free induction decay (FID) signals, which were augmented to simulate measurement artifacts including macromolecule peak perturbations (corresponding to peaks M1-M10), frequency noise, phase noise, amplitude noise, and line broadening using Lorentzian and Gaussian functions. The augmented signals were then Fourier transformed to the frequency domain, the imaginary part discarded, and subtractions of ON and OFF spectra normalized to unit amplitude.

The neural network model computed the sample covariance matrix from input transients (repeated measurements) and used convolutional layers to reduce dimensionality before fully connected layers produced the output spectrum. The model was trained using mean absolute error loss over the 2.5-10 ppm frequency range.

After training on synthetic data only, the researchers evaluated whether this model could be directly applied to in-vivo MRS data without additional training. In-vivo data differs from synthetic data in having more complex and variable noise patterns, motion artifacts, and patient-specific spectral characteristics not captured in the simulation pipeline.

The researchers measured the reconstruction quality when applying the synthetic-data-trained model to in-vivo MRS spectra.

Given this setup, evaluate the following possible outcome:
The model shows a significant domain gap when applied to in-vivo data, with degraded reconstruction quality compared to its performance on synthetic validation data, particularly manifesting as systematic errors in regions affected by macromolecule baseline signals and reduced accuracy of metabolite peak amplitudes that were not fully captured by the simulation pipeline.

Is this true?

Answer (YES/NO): NO